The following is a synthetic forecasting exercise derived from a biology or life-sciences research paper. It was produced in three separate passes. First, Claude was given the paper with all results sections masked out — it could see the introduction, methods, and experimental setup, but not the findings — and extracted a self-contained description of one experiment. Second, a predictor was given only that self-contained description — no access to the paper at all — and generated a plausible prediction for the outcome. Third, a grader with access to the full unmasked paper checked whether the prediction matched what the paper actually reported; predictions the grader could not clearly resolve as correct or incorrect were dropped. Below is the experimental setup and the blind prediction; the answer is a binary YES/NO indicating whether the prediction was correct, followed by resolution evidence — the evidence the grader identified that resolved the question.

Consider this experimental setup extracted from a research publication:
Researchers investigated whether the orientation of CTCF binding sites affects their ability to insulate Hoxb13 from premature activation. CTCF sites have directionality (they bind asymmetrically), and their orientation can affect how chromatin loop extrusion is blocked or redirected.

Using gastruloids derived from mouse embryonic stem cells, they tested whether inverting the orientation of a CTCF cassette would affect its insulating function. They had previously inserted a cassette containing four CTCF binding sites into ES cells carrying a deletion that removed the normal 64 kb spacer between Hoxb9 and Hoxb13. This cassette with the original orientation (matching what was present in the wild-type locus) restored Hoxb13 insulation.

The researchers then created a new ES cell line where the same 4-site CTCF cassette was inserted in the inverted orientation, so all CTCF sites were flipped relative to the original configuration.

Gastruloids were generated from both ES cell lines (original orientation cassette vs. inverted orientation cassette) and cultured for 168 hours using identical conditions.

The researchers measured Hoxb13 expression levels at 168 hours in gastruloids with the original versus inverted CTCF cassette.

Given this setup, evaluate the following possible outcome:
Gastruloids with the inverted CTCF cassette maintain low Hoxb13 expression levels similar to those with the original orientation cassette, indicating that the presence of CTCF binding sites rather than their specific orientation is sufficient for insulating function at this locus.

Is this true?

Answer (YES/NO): YES